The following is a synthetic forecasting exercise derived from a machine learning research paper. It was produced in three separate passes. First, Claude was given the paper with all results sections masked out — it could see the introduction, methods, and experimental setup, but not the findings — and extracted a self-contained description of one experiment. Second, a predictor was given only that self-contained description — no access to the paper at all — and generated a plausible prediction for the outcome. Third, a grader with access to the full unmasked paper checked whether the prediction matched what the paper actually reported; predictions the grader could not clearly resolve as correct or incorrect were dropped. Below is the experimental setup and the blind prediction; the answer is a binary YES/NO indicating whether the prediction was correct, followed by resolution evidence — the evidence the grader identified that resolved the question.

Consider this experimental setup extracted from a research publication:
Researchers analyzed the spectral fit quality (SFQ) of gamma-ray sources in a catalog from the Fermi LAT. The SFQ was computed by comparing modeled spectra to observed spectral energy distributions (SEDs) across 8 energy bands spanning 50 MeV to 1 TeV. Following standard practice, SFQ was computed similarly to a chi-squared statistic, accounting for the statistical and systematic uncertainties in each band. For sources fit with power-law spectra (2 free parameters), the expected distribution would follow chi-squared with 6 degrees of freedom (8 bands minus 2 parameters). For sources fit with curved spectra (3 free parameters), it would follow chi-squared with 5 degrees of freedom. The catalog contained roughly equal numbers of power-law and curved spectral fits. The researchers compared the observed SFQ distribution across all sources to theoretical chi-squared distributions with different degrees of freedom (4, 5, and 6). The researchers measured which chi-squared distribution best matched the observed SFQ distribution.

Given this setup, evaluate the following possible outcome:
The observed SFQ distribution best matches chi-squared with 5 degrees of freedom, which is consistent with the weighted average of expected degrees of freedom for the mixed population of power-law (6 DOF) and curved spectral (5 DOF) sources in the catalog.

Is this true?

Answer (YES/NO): NO